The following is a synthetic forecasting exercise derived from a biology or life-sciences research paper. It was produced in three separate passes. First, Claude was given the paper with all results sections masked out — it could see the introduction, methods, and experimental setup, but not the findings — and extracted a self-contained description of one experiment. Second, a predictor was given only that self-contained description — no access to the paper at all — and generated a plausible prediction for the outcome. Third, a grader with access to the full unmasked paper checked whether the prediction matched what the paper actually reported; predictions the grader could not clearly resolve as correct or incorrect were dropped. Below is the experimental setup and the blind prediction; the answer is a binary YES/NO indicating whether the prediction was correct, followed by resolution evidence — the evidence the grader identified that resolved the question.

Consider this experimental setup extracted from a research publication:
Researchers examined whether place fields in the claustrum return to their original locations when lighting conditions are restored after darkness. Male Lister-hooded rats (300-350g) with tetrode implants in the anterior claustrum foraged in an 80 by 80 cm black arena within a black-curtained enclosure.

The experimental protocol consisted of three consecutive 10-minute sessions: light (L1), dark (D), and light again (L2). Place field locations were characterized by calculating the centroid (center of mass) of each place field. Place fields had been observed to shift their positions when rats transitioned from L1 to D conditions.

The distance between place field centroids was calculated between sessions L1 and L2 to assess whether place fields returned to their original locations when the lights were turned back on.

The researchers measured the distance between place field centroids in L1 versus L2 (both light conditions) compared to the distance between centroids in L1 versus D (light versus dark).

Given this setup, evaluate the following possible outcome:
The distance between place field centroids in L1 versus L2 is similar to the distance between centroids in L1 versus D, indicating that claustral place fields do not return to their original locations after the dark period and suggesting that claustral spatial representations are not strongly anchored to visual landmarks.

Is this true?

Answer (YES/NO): NO